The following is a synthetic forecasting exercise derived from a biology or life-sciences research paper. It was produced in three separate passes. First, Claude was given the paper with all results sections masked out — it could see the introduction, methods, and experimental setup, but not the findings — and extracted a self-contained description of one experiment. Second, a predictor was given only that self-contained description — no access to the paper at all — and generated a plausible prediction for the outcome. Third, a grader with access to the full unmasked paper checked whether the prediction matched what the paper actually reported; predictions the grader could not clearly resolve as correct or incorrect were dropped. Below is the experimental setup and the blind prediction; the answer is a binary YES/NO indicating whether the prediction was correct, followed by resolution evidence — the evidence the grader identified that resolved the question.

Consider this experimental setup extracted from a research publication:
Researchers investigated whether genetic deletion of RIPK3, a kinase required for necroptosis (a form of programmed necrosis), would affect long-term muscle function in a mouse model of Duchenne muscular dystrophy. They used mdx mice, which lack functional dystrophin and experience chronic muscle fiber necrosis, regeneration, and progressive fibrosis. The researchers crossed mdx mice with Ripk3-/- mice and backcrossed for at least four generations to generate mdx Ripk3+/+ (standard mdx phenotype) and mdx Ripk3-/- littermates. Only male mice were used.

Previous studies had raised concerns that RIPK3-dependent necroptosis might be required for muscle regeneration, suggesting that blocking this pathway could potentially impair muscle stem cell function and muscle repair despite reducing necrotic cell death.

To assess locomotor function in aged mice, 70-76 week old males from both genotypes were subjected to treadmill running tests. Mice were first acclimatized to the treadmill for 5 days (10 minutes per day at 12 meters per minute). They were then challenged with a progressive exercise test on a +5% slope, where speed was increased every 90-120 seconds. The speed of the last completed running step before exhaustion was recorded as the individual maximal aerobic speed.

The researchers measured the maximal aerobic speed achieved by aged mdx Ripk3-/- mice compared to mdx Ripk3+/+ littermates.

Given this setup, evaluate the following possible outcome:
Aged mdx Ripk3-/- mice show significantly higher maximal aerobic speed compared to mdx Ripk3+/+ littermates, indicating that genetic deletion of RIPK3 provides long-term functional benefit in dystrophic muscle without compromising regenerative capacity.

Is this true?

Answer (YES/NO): NO